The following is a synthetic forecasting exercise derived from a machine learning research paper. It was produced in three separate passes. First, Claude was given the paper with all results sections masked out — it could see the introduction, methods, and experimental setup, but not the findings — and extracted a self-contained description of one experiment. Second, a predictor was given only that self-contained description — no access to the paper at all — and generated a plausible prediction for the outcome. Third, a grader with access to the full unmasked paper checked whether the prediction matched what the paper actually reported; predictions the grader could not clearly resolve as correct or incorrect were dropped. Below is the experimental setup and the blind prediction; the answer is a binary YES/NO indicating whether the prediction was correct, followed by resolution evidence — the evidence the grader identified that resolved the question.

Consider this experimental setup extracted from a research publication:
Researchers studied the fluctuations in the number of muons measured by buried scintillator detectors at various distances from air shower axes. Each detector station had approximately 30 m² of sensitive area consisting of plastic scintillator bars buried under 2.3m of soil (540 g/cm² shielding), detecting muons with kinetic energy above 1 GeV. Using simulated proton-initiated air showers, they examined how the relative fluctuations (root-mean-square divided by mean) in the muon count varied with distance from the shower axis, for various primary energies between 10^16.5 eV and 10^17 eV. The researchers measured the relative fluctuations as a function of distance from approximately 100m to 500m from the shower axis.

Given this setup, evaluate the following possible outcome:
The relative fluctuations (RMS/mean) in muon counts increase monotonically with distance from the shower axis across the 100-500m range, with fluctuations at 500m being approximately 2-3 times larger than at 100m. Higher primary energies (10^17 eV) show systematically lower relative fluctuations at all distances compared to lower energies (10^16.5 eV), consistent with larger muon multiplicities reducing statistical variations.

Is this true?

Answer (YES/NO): NO